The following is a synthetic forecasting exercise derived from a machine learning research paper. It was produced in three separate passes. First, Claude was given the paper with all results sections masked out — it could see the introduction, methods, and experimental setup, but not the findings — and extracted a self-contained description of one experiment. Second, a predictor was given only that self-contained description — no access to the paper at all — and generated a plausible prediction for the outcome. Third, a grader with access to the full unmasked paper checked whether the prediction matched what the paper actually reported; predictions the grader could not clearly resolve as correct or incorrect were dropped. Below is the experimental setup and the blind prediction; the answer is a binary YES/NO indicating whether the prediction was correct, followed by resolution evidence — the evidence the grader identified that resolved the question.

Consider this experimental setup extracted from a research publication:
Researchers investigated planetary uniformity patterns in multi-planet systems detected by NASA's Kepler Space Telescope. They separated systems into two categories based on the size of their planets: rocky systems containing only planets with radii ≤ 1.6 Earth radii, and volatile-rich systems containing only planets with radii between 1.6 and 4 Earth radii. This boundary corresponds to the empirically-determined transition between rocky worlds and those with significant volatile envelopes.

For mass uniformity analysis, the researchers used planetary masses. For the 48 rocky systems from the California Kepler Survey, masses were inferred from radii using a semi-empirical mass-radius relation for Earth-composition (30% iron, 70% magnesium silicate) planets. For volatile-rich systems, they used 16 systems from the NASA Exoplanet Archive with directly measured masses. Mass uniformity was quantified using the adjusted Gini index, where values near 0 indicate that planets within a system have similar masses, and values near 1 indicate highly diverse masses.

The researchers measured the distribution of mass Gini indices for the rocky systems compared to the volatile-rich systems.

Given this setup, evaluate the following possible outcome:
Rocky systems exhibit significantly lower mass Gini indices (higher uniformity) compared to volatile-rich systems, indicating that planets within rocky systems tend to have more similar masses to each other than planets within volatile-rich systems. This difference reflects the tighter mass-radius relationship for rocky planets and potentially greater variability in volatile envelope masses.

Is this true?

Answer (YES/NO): NO